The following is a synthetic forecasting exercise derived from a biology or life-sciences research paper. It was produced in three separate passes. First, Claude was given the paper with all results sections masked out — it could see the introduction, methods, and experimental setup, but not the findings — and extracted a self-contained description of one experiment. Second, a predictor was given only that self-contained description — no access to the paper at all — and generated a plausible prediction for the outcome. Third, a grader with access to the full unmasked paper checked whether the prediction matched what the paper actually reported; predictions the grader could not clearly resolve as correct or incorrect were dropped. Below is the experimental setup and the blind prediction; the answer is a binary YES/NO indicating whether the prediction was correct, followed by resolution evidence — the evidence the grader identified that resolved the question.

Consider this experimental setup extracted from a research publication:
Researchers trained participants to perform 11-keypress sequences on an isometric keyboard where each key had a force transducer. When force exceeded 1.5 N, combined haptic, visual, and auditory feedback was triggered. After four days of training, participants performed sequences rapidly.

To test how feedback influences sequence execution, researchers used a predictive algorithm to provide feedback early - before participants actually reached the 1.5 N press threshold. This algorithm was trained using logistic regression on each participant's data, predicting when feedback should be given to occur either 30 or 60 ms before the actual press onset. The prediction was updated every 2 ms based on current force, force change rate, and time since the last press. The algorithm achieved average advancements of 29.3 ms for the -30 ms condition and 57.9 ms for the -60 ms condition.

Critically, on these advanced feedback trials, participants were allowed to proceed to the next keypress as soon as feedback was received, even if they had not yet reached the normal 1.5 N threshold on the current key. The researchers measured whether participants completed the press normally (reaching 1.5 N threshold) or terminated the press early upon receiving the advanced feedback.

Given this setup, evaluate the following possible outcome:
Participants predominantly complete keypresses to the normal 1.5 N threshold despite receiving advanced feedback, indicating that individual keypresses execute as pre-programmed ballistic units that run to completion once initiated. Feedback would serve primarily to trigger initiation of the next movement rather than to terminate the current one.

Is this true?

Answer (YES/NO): NO